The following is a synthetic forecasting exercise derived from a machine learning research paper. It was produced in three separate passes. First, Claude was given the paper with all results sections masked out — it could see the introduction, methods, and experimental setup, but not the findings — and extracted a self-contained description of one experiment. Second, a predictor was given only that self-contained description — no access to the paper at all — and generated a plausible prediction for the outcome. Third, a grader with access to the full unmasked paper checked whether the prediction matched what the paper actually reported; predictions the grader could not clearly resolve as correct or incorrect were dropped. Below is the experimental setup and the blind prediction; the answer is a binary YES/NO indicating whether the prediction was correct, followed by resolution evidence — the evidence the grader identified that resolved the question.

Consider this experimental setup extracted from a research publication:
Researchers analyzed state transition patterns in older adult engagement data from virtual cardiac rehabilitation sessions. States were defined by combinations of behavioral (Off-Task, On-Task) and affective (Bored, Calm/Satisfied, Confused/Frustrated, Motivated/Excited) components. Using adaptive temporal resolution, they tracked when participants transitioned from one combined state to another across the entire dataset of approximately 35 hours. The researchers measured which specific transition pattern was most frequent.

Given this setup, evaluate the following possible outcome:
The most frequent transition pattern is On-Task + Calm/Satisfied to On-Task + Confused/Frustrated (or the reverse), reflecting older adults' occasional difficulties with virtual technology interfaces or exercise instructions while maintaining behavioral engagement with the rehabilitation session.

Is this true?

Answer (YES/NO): NO